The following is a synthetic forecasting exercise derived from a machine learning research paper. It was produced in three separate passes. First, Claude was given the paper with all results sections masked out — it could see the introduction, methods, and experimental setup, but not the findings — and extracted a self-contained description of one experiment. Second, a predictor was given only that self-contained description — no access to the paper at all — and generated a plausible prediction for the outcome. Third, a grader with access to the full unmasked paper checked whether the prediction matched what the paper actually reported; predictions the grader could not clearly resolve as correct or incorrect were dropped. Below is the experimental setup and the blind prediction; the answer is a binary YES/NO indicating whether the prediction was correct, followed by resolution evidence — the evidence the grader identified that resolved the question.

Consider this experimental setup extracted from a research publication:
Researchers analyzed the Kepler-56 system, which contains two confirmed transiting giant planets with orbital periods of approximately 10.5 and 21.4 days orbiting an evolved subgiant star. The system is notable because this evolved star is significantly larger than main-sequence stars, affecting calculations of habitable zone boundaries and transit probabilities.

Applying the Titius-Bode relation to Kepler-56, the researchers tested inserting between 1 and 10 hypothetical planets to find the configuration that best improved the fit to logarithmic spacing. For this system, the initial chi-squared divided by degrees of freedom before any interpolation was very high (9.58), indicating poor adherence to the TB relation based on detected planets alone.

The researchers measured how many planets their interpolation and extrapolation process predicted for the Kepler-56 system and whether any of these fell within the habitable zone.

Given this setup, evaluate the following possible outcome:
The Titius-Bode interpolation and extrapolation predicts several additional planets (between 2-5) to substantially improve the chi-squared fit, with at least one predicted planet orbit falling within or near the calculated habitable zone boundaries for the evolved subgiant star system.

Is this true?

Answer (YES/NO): YES